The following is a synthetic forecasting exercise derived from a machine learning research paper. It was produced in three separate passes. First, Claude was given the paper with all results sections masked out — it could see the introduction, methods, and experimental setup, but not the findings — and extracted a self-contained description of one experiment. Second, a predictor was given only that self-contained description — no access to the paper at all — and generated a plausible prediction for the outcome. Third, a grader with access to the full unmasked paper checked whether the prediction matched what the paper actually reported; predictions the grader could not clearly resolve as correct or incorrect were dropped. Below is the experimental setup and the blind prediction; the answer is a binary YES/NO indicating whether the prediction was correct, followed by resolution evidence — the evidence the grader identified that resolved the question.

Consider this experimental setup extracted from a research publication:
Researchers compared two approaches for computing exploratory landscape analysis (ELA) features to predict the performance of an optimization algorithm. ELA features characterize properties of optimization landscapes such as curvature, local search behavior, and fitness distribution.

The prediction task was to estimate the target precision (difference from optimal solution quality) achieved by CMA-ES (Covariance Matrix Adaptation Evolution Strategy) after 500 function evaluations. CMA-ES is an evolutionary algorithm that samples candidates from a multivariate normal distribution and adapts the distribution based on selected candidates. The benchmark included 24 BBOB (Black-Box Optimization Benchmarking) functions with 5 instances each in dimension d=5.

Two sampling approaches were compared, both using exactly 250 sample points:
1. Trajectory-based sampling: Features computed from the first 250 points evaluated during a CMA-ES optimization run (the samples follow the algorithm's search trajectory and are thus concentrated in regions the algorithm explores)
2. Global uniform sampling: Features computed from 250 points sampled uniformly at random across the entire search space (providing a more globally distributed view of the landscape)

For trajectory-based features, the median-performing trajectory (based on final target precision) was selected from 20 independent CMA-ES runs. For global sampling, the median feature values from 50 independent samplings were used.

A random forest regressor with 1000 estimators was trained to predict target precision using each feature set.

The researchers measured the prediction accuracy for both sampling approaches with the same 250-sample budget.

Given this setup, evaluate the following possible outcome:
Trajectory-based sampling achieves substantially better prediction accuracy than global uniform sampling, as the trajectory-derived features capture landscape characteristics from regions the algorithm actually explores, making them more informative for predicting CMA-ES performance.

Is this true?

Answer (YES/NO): NO